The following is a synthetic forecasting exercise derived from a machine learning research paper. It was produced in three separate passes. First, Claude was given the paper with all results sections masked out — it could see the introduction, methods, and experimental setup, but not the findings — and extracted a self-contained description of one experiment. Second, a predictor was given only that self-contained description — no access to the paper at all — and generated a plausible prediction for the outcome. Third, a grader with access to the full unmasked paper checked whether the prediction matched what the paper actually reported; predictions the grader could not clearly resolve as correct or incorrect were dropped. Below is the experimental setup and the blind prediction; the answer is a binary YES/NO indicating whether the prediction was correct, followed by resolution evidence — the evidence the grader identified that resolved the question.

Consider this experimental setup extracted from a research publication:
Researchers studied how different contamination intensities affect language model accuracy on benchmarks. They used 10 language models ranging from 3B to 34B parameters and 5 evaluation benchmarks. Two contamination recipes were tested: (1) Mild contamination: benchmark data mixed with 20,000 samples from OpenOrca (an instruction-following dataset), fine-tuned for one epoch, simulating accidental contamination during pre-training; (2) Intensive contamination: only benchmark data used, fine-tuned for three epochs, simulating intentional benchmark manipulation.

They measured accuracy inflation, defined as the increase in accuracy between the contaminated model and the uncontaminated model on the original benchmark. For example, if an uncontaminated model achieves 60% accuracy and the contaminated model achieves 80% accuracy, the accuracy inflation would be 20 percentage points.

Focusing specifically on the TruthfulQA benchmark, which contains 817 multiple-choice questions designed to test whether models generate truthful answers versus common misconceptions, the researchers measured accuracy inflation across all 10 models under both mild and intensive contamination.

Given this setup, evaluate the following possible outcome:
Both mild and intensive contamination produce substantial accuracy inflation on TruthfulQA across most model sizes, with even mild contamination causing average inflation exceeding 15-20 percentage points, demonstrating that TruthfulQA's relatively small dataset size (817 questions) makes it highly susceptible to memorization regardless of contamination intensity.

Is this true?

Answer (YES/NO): NO